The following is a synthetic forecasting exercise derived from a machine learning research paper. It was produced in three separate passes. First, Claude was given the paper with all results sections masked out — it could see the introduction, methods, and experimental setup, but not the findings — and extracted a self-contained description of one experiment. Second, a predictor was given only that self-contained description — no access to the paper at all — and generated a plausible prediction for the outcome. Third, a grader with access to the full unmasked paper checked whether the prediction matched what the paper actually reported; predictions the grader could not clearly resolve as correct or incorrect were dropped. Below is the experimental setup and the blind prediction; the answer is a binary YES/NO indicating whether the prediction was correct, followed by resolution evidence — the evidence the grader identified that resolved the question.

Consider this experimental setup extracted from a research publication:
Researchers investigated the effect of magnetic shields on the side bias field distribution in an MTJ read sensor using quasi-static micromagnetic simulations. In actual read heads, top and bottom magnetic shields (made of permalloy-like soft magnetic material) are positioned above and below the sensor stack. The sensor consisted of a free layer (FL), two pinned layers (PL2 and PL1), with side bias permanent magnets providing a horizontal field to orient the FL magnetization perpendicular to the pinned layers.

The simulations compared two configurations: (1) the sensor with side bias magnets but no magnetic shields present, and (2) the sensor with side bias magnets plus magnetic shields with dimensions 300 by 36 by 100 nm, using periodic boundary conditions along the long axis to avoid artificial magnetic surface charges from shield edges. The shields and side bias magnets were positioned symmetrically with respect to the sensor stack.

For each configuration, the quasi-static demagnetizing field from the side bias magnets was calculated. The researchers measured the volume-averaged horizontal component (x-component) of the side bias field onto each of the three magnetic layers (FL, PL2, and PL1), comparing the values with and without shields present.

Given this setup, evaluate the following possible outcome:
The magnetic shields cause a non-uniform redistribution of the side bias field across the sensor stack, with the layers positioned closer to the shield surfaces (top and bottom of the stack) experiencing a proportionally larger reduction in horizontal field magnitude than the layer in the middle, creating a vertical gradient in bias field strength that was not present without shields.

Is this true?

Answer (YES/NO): NO